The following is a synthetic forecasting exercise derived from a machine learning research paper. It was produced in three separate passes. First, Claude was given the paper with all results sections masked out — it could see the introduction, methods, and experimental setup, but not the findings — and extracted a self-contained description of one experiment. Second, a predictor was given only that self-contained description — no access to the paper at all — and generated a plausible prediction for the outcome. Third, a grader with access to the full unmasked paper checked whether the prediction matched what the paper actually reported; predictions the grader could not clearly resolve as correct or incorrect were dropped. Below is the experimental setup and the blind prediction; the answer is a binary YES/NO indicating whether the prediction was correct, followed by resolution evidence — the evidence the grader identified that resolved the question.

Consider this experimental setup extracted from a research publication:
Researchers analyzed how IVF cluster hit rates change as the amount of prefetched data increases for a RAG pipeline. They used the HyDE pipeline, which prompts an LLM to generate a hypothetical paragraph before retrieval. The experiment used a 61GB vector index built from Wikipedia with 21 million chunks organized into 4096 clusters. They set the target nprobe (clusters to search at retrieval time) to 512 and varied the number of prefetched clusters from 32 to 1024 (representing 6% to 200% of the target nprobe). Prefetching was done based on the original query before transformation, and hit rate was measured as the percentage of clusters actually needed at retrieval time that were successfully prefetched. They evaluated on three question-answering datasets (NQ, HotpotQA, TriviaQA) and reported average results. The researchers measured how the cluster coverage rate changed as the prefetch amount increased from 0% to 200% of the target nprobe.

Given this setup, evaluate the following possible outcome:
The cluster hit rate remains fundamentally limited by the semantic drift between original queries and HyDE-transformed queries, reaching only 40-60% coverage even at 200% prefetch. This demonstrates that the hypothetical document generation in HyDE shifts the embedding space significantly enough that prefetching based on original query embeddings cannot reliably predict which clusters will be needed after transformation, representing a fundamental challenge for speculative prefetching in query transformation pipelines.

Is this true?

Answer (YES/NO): NO